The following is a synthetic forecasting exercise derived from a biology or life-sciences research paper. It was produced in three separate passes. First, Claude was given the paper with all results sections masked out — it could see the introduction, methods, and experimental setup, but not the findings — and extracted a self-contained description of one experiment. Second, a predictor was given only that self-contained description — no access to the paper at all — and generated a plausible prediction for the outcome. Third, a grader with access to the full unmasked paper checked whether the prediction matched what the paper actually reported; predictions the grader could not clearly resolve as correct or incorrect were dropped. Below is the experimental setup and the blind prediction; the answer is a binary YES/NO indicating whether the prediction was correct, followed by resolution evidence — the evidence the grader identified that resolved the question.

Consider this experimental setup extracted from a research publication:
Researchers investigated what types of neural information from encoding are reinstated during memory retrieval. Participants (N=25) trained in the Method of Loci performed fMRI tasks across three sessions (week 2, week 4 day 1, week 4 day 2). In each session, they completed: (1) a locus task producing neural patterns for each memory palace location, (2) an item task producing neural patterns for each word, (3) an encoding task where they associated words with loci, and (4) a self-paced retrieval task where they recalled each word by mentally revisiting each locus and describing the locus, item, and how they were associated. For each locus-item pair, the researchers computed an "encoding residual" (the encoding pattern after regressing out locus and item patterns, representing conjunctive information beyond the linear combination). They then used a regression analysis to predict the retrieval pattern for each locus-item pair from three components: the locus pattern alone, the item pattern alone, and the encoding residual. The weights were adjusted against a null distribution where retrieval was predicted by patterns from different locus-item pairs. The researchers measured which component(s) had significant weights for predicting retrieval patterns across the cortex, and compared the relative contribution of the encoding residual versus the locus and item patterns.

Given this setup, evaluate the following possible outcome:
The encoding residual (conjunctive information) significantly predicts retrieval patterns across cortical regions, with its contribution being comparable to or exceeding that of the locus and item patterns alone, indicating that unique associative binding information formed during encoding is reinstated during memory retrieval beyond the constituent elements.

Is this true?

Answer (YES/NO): YES